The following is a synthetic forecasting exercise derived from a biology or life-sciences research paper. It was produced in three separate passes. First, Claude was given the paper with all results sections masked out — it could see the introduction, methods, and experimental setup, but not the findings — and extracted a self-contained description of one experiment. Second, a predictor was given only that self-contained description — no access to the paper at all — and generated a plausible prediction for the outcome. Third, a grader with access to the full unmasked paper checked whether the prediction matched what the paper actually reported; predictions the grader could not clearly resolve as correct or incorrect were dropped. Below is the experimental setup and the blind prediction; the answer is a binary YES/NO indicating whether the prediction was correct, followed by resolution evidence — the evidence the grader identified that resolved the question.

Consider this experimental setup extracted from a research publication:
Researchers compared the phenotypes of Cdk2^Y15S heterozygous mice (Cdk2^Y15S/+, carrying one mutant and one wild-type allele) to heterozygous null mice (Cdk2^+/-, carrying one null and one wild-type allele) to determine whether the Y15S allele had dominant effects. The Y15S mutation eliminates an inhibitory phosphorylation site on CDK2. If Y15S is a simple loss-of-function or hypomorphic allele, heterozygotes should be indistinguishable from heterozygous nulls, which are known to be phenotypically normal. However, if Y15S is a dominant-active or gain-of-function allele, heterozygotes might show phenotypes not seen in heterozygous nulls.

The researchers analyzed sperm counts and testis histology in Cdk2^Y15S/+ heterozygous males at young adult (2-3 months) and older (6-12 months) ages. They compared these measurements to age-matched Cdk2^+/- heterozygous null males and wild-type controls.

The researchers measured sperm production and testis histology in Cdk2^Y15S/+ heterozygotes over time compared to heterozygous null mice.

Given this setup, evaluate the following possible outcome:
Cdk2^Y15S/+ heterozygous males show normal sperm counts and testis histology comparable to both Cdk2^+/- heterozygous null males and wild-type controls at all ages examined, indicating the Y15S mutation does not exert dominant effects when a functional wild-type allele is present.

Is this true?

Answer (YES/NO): NO